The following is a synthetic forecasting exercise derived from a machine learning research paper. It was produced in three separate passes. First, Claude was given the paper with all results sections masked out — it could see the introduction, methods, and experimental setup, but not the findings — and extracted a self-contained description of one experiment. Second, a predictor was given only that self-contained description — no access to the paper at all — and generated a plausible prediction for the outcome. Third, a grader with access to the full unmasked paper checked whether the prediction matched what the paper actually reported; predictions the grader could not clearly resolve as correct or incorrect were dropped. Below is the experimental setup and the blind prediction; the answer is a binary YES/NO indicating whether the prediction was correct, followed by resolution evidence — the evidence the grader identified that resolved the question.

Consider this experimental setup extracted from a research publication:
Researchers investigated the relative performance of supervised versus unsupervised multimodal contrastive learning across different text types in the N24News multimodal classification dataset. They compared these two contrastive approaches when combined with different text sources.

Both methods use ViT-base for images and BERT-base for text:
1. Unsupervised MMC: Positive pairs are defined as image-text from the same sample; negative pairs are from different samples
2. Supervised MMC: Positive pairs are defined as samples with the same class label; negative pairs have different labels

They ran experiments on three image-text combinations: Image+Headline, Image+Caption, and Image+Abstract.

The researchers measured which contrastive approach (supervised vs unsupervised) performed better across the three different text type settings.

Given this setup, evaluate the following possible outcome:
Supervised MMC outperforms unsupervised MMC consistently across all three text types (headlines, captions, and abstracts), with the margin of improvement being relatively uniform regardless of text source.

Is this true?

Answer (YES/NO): NO